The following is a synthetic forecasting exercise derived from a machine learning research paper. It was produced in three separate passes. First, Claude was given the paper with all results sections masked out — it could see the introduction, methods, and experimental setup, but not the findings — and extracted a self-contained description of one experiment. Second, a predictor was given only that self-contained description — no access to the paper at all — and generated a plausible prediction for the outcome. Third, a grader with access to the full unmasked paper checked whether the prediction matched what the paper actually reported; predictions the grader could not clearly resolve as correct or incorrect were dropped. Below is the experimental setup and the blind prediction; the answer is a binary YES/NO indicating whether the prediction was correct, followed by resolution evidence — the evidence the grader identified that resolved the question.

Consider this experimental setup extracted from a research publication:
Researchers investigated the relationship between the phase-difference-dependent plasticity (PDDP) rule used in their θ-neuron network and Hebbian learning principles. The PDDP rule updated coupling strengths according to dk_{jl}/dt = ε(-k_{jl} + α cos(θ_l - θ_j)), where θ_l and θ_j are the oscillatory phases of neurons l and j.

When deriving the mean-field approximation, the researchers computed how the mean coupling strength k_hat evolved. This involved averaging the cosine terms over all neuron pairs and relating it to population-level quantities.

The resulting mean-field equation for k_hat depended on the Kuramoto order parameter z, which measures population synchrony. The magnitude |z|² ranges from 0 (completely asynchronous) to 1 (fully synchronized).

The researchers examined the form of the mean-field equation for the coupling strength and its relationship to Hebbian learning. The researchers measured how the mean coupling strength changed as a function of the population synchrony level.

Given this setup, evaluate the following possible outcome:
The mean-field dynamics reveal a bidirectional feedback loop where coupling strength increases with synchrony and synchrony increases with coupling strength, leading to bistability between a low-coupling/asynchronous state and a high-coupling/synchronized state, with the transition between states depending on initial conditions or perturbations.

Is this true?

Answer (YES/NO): NO